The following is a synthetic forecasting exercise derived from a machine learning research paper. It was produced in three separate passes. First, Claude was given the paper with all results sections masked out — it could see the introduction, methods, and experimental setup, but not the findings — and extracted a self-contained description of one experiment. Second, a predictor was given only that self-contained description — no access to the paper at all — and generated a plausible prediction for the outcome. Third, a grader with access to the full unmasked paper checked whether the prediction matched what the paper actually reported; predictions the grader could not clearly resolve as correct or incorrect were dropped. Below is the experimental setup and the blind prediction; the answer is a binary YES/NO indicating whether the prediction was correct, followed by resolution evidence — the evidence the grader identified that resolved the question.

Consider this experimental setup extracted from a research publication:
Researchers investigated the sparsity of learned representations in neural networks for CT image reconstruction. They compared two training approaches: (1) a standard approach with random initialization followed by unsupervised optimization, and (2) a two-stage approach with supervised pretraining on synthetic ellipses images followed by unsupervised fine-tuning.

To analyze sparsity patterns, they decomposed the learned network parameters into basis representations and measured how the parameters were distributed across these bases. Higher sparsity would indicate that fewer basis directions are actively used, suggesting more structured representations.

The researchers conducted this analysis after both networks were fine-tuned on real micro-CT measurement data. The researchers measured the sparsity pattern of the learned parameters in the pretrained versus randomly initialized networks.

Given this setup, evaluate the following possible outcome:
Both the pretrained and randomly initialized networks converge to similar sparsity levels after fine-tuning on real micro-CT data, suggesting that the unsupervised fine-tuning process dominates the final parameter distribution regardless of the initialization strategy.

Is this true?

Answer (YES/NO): NO